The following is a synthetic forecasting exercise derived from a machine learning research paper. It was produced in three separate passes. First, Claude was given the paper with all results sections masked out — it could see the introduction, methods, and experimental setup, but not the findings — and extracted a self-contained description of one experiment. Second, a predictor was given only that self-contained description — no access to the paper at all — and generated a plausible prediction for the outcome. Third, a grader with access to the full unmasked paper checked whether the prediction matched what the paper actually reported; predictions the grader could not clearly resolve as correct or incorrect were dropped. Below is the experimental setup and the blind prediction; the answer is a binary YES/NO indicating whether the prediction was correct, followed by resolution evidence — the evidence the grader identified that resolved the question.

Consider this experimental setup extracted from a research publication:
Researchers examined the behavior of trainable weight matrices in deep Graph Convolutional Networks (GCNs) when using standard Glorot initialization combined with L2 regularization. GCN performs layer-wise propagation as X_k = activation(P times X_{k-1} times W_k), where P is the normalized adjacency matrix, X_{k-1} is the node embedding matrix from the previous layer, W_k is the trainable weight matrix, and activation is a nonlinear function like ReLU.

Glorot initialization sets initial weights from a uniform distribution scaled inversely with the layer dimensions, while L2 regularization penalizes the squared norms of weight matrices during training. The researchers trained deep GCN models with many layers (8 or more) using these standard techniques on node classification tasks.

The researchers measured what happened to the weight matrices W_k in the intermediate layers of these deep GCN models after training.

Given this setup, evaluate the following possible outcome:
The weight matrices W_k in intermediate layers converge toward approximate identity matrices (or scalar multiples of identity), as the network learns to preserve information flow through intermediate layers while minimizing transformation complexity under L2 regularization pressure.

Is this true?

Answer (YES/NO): NO